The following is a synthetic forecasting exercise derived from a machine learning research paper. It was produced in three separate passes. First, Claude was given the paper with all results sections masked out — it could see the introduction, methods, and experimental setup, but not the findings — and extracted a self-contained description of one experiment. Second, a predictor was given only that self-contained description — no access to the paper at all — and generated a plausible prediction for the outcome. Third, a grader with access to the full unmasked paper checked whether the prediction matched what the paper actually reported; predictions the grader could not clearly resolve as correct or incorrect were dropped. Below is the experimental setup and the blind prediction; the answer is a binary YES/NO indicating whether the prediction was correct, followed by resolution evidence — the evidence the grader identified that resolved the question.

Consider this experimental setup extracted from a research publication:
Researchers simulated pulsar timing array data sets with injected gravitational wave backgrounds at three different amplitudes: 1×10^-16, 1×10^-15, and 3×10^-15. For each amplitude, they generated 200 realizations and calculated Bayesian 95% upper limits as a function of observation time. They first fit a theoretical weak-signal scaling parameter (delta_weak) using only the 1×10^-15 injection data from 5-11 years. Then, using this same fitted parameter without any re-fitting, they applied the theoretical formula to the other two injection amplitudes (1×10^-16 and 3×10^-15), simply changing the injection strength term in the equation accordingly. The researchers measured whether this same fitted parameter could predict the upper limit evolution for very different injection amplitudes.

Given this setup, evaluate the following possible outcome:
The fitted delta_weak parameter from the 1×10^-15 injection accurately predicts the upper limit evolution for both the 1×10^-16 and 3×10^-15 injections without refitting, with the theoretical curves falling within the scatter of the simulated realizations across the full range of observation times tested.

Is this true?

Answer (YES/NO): NO